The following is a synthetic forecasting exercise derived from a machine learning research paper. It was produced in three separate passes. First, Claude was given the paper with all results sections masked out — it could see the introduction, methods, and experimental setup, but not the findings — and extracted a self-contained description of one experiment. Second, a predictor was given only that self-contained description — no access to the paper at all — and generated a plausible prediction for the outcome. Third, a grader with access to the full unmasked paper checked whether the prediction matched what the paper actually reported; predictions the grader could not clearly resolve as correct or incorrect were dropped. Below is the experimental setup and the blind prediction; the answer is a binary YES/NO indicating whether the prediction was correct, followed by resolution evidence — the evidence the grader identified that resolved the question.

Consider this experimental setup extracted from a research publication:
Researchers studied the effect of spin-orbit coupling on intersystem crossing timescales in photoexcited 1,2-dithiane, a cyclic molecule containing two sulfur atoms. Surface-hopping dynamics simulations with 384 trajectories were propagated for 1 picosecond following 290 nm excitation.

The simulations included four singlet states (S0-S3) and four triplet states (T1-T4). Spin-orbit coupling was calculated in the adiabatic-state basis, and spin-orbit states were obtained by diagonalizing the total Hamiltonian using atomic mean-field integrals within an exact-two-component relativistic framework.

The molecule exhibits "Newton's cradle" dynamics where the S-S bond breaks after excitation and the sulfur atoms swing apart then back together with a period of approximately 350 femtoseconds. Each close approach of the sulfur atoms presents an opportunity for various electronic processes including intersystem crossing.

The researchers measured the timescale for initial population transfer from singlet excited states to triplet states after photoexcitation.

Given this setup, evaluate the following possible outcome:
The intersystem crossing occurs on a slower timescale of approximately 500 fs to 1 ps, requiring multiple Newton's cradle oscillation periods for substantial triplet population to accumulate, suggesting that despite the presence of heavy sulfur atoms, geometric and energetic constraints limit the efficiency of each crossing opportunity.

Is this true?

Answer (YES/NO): NO